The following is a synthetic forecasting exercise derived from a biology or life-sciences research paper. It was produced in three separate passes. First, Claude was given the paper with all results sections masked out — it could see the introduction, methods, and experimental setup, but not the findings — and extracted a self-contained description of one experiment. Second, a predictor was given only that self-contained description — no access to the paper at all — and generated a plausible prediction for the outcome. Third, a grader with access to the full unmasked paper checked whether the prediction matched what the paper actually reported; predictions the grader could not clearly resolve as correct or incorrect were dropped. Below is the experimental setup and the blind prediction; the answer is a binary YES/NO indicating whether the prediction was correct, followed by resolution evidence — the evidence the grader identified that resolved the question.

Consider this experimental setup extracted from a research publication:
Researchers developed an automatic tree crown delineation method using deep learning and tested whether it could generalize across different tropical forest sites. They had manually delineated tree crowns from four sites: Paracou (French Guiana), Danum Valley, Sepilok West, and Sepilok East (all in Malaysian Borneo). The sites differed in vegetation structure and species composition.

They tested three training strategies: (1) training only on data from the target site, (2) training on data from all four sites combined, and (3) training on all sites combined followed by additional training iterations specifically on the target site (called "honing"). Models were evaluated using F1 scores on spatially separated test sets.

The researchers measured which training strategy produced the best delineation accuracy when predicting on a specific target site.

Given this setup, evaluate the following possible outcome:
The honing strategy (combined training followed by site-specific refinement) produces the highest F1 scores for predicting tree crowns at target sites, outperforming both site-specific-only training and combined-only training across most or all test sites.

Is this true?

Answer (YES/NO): YES